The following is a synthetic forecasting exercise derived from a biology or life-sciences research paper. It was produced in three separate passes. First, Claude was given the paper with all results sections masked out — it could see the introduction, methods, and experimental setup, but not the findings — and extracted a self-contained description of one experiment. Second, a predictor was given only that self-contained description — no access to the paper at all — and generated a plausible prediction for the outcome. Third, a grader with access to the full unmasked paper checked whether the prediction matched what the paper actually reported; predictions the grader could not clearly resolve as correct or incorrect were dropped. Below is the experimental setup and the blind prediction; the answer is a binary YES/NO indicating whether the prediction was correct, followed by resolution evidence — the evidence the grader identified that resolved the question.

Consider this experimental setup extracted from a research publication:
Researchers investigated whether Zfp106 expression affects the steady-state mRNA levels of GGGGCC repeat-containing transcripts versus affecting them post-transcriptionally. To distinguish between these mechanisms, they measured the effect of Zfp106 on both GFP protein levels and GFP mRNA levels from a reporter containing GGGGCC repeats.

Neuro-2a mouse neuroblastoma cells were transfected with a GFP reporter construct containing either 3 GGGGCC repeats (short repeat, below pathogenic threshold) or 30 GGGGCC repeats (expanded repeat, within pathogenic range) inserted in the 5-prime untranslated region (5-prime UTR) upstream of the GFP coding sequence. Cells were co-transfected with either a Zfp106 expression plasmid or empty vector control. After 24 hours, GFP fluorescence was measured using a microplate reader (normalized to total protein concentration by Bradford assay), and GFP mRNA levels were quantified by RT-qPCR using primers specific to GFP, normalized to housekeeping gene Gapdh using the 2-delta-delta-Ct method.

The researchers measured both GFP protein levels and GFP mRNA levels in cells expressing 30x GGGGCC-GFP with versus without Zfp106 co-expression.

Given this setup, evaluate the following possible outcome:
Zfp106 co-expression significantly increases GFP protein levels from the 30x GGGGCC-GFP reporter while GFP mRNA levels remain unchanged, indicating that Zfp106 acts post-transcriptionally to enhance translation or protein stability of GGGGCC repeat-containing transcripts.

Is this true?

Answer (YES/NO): NO